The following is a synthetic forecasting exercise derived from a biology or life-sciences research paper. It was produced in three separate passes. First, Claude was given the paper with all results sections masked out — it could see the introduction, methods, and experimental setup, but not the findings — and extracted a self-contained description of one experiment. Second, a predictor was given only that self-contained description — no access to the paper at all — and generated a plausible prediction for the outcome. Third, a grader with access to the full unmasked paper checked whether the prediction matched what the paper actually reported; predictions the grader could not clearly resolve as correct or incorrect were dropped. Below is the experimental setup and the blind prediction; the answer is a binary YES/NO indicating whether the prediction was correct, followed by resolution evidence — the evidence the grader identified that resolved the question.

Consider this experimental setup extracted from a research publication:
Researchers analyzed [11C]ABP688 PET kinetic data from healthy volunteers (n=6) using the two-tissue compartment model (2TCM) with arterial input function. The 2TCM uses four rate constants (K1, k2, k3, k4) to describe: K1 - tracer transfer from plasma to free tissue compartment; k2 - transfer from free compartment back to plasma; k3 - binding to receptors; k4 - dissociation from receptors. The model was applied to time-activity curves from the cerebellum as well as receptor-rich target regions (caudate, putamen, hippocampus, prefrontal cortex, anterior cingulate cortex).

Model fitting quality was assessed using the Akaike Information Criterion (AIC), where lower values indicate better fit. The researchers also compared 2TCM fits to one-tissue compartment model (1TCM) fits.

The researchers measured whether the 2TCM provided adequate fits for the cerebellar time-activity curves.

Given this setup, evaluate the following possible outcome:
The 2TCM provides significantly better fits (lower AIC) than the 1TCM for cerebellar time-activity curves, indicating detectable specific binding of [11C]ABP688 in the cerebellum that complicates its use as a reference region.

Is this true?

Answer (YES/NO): NO